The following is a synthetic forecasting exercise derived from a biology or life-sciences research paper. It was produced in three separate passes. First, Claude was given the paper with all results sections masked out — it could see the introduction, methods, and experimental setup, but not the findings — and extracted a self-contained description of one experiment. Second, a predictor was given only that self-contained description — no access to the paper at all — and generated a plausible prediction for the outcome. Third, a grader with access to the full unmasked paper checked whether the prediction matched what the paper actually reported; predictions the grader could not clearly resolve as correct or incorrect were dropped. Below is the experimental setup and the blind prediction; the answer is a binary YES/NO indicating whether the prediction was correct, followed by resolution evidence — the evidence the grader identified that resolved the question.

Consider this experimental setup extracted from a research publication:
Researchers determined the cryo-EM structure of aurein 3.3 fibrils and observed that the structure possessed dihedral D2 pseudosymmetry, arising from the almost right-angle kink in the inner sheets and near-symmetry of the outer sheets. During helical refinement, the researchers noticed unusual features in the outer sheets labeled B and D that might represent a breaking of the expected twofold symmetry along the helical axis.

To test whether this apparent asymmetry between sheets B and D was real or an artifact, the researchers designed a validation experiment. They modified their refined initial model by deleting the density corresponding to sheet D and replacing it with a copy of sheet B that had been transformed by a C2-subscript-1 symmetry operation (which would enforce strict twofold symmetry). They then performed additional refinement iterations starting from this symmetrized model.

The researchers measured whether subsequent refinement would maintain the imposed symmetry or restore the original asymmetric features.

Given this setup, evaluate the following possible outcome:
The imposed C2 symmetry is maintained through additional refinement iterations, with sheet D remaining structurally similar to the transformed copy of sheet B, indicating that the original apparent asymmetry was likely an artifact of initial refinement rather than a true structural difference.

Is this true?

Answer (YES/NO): NO